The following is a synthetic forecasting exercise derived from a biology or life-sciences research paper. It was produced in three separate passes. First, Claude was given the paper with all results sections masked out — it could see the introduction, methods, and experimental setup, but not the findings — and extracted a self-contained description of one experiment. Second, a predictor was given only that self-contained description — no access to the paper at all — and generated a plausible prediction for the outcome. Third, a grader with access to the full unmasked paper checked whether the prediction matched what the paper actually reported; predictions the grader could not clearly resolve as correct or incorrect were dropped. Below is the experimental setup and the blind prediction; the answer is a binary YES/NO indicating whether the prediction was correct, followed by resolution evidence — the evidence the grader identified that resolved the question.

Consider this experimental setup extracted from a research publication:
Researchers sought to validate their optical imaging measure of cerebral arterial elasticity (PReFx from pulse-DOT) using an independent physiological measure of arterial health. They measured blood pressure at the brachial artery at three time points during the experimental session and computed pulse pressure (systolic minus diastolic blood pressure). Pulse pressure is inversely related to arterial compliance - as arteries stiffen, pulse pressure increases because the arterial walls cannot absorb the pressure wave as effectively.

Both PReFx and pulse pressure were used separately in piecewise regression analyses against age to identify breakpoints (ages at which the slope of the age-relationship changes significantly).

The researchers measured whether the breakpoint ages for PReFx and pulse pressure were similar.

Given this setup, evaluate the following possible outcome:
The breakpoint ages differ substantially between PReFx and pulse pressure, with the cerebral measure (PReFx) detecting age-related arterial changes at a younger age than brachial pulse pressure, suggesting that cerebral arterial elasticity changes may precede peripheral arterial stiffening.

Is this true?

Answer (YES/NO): NO